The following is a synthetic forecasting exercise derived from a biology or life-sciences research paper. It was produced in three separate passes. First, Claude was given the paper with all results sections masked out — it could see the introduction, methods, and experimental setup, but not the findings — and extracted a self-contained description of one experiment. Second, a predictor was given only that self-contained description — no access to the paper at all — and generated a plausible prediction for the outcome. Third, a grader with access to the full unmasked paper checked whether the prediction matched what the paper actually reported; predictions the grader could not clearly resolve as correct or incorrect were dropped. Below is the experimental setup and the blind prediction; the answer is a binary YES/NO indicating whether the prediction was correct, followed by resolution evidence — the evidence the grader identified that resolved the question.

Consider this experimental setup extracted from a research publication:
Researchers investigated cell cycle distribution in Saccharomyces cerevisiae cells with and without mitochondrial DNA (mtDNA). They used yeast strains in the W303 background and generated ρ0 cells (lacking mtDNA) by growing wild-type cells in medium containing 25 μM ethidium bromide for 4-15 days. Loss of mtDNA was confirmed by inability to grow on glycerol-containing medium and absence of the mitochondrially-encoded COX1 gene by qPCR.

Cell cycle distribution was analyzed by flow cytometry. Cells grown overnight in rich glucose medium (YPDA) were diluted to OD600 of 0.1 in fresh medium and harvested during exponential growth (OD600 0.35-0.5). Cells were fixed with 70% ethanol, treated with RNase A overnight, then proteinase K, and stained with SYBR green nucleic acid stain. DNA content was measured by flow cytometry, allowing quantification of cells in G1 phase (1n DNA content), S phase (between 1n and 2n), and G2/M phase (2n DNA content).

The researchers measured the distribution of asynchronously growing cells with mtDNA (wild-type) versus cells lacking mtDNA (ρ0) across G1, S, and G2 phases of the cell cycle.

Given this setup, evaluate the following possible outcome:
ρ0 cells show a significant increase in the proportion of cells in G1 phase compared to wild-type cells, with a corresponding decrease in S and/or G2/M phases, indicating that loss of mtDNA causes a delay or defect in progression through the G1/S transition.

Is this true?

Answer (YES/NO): YES